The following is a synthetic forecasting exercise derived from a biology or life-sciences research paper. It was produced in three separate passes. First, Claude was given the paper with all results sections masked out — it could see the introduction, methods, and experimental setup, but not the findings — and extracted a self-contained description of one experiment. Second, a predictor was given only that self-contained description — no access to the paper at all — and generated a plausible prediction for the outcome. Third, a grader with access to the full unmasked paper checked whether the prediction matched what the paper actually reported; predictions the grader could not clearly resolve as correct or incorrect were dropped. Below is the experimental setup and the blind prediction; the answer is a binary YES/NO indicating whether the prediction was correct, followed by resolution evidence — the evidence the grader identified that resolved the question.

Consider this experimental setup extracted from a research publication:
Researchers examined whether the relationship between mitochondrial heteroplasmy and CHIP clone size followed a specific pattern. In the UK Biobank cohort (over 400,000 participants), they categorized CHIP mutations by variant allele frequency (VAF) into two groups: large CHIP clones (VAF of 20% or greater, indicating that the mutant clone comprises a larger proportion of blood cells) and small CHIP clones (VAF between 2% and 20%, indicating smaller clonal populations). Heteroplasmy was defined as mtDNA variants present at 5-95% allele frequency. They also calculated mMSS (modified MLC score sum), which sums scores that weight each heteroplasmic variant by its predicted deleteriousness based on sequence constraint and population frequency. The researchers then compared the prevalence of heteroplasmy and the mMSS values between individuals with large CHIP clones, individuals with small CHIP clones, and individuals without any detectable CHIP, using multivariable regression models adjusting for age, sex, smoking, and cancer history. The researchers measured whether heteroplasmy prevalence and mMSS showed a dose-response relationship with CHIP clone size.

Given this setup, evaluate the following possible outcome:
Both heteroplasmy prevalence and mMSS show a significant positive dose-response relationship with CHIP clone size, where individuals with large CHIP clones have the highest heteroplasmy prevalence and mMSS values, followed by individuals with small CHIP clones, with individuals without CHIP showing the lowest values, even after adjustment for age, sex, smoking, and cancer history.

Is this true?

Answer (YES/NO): YES